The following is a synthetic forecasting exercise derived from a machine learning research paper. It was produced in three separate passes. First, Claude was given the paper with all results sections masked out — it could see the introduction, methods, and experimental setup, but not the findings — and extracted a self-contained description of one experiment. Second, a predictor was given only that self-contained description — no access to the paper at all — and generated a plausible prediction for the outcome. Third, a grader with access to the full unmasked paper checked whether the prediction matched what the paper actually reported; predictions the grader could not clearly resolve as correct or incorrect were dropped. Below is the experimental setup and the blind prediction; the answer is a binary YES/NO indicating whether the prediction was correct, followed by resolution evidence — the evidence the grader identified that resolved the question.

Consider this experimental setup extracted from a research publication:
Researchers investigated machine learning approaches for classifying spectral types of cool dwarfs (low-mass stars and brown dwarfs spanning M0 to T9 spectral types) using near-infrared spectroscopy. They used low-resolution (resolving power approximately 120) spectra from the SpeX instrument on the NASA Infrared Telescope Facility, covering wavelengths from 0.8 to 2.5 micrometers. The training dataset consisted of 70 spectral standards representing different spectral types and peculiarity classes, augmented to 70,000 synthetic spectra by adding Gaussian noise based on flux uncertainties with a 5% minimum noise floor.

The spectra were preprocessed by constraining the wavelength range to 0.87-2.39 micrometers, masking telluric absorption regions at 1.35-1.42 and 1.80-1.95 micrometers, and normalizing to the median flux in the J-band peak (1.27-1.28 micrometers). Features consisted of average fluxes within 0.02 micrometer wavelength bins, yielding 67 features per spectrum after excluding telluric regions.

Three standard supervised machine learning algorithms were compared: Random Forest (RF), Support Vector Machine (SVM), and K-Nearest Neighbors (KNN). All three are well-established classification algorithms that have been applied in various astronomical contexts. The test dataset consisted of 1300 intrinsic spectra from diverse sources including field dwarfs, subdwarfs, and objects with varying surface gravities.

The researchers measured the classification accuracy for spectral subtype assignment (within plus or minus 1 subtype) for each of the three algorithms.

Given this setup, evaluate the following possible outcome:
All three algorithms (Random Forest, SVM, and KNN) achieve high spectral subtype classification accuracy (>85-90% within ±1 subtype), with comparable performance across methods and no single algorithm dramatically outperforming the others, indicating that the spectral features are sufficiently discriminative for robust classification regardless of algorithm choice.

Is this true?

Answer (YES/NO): NO